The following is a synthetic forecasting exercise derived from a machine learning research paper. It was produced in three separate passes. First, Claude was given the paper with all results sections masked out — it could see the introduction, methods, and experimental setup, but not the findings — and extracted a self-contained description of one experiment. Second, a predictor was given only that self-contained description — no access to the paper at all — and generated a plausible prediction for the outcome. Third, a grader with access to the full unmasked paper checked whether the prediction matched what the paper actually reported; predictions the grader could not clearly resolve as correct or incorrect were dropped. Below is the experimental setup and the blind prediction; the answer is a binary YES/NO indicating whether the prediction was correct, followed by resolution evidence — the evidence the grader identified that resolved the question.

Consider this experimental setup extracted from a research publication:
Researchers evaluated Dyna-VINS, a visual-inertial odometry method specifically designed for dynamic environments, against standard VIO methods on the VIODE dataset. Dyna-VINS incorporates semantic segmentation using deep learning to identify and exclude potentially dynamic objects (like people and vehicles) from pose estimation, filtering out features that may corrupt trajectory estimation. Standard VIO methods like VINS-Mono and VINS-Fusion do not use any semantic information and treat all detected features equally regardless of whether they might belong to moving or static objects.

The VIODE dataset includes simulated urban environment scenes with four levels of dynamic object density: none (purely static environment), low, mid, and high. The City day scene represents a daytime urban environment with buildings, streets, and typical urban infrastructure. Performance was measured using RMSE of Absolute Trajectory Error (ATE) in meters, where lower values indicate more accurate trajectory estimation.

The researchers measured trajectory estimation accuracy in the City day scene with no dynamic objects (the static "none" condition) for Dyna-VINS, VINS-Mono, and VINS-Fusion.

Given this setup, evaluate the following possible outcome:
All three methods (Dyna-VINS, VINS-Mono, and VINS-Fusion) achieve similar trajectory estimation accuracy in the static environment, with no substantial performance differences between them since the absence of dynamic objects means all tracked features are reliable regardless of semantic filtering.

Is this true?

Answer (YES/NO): NO